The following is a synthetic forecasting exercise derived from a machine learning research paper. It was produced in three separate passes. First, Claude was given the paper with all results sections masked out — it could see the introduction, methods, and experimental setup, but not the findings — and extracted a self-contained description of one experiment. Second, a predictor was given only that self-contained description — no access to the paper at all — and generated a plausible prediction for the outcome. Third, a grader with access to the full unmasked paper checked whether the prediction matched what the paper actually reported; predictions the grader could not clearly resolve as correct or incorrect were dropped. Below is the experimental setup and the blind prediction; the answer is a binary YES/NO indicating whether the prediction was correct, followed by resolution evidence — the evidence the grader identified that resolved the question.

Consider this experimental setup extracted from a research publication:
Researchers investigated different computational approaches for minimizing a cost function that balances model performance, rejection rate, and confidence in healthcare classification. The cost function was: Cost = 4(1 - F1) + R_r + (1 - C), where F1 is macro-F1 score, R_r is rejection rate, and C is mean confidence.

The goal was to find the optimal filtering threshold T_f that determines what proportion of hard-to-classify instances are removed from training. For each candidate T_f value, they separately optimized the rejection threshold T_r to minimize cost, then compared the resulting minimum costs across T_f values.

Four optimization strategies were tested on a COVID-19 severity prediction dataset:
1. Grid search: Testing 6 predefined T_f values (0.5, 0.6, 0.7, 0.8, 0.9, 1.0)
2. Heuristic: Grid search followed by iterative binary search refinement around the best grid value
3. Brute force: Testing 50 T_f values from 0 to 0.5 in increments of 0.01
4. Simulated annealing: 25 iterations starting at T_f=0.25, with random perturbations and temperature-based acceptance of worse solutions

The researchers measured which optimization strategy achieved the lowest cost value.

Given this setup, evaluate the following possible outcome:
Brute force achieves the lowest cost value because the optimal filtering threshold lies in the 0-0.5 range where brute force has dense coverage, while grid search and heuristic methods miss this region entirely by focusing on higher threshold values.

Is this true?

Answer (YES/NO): NO